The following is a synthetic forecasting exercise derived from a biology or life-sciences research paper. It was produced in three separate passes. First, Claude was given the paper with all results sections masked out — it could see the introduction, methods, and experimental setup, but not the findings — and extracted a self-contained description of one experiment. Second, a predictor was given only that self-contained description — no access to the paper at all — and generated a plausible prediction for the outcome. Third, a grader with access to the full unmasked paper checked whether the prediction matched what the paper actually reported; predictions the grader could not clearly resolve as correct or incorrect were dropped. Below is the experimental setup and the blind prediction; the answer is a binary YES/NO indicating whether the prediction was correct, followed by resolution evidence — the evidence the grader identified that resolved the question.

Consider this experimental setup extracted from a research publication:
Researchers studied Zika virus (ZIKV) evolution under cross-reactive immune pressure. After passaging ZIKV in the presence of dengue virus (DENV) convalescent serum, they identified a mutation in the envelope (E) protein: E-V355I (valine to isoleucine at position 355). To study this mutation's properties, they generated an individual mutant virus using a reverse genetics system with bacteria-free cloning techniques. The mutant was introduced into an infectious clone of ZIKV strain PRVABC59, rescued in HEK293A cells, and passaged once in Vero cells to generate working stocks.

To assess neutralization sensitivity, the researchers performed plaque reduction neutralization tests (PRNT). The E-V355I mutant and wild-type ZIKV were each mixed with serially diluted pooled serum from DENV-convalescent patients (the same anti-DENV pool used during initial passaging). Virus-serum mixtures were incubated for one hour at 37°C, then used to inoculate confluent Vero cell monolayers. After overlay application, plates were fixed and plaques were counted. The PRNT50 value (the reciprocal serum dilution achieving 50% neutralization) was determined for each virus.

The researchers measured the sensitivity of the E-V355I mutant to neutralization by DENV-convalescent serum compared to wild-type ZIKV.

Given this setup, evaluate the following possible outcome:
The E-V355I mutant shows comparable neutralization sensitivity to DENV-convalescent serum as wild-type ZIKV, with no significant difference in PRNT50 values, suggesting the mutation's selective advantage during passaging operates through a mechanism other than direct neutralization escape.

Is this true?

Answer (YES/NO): NO